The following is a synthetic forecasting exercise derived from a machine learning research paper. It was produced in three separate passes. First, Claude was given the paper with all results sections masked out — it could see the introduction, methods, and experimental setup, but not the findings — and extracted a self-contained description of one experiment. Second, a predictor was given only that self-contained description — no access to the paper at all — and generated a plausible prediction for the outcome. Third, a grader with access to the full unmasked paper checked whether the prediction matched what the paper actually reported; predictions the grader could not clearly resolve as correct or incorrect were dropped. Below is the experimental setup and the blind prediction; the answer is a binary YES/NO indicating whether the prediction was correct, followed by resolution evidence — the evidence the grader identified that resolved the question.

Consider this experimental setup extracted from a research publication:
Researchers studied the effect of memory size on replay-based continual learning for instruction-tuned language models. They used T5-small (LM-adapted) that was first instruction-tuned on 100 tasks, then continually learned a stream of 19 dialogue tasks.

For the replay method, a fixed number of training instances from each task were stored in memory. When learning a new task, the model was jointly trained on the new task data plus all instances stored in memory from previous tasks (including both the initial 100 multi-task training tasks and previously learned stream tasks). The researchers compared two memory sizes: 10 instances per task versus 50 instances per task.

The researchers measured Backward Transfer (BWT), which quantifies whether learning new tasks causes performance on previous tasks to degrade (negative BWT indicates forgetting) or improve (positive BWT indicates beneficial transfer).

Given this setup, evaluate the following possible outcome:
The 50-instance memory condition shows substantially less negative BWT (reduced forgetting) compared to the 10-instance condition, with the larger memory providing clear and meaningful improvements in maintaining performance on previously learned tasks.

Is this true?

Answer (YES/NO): YES